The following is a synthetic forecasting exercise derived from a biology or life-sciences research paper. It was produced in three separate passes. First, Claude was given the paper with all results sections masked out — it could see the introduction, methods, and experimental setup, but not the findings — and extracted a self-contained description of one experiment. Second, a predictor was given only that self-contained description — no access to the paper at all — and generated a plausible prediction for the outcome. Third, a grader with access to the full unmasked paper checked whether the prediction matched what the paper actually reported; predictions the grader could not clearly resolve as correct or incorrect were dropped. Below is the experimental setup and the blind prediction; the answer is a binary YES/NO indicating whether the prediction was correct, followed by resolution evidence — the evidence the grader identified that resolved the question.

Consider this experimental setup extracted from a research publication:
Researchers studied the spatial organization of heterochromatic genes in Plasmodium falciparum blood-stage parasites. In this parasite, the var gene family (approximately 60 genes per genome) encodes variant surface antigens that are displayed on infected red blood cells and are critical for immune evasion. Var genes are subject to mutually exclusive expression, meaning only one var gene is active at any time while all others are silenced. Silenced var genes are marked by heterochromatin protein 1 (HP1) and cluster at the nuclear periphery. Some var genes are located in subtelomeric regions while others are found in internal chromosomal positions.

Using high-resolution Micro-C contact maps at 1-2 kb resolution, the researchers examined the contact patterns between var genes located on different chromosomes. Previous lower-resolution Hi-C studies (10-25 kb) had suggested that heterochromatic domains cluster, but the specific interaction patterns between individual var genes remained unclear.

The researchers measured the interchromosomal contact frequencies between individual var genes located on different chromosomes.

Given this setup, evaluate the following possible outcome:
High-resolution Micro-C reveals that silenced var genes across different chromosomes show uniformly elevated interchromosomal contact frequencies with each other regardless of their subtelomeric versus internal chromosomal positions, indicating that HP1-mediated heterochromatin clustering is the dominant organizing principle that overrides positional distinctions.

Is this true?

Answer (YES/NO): NO